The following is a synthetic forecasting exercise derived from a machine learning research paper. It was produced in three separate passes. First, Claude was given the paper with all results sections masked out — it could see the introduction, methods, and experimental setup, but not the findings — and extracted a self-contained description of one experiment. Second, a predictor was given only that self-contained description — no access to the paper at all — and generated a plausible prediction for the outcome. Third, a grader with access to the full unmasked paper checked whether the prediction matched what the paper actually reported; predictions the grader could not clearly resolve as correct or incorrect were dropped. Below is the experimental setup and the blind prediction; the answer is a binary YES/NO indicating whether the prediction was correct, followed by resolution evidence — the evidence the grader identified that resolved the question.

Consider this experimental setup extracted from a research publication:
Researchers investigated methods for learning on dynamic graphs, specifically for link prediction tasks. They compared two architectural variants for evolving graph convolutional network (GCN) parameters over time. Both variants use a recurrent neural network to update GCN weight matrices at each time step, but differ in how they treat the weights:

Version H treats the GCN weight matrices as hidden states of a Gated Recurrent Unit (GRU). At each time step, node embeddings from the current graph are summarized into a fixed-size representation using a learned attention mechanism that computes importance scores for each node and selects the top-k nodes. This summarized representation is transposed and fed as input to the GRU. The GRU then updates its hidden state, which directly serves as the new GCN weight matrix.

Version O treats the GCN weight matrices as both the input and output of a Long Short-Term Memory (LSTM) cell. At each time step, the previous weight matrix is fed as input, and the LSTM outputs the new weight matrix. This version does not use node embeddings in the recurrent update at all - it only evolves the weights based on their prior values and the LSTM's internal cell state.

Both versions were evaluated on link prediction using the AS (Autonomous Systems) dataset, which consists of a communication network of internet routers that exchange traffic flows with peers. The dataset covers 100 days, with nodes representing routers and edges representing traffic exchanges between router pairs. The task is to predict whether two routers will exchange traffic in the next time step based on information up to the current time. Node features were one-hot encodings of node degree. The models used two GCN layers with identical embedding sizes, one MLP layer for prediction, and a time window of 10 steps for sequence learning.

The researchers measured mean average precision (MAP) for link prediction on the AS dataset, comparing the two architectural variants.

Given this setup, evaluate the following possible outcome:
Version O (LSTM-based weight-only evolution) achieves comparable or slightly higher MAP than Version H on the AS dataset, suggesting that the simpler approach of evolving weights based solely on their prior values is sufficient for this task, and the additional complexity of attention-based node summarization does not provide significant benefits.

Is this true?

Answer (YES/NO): NO